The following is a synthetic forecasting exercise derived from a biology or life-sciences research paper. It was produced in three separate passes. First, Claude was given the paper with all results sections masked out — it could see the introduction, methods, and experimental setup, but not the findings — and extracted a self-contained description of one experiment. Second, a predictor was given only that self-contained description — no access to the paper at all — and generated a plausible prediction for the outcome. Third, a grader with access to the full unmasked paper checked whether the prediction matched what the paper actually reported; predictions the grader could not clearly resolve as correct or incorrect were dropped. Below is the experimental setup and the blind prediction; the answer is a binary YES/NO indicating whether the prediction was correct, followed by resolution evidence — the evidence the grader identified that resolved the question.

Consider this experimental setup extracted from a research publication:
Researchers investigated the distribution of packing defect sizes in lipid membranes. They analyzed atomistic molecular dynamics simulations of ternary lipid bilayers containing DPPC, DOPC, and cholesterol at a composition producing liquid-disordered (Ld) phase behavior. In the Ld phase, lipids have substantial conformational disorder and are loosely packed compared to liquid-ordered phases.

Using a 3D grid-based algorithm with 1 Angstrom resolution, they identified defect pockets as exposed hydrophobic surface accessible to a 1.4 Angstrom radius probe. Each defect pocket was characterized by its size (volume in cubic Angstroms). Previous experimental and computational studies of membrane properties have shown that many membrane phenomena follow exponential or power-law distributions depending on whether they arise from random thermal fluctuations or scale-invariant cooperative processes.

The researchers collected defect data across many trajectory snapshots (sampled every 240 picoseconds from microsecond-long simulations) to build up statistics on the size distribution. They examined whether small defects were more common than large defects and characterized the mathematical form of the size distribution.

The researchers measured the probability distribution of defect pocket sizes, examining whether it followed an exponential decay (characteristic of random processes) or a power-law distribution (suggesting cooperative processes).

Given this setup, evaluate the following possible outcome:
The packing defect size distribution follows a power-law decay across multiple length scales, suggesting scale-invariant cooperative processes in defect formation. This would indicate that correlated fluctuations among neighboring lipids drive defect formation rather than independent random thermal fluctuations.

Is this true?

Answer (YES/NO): NO